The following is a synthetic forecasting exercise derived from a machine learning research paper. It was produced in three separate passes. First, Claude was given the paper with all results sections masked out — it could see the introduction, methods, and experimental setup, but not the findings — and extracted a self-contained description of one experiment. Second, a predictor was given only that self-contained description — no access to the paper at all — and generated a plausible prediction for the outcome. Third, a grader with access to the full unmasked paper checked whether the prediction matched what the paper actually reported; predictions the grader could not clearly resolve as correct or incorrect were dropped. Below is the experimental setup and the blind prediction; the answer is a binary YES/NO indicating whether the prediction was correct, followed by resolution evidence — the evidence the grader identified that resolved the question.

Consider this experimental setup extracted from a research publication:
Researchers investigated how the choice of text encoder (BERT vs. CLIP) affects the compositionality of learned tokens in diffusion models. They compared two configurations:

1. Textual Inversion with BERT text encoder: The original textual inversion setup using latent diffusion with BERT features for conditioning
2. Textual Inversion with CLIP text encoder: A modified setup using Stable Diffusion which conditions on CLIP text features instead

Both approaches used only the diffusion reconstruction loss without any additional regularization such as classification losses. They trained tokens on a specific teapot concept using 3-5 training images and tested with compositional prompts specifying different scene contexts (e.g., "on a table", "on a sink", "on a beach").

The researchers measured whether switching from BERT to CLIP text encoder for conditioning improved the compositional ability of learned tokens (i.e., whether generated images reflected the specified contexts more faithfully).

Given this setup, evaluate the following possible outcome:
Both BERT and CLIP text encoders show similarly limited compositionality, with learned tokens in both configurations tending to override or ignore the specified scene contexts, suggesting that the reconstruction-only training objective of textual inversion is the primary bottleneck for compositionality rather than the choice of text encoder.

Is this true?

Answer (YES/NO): NO